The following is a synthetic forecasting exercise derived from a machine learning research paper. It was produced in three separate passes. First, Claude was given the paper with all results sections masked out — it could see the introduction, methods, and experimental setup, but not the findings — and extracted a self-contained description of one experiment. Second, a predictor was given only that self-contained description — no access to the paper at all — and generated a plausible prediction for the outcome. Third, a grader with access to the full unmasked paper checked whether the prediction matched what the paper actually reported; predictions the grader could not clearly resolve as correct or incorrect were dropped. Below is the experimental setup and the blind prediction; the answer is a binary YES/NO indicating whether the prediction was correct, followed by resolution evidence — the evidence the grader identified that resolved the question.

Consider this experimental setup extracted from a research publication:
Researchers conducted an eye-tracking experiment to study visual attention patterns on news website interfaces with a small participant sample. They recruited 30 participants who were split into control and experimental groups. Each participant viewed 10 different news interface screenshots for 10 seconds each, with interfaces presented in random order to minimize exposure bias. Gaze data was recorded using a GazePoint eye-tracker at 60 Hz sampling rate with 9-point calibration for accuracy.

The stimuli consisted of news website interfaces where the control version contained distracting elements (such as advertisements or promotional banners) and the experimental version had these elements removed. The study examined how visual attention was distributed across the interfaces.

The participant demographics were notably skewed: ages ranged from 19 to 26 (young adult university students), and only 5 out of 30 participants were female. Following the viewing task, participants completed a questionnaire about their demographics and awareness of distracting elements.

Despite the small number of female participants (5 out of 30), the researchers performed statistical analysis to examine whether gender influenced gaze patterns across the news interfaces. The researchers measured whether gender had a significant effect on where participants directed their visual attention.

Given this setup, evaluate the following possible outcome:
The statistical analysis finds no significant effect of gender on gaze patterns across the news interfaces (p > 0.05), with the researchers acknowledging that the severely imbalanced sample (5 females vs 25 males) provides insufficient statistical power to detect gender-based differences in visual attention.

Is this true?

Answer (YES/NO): NO